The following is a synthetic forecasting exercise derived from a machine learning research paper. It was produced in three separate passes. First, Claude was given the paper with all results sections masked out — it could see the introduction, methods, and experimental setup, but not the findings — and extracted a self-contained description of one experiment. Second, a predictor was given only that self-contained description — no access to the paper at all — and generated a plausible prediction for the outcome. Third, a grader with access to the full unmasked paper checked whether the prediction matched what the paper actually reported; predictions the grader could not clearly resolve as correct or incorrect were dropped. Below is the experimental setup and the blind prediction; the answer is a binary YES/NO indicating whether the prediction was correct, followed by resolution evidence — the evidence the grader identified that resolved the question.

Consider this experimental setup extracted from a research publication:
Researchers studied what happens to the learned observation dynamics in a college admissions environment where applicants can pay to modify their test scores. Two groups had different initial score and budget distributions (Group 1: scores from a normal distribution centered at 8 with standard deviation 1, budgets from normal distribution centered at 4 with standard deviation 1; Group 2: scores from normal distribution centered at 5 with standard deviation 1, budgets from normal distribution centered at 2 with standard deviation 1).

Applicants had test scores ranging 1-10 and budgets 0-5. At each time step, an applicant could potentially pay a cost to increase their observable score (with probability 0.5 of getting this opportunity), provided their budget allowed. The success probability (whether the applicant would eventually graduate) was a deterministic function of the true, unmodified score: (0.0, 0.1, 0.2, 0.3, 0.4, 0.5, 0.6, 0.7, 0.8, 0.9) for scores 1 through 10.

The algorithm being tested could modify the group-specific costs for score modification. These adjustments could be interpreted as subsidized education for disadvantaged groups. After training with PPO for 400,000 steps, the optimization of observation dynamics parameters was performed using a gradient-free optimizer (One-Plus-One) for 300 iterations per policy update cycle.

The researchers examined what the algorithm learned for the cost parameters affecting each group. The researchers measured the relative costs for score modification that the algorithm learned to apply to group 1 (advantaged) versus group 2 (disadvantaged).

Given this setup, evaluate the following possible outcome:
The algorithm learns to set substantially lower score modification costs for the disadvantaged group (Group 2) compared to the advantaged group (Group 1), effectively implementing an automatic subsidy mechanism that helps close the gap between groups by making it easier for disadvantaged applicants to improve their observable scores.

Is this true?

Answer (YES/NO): YES